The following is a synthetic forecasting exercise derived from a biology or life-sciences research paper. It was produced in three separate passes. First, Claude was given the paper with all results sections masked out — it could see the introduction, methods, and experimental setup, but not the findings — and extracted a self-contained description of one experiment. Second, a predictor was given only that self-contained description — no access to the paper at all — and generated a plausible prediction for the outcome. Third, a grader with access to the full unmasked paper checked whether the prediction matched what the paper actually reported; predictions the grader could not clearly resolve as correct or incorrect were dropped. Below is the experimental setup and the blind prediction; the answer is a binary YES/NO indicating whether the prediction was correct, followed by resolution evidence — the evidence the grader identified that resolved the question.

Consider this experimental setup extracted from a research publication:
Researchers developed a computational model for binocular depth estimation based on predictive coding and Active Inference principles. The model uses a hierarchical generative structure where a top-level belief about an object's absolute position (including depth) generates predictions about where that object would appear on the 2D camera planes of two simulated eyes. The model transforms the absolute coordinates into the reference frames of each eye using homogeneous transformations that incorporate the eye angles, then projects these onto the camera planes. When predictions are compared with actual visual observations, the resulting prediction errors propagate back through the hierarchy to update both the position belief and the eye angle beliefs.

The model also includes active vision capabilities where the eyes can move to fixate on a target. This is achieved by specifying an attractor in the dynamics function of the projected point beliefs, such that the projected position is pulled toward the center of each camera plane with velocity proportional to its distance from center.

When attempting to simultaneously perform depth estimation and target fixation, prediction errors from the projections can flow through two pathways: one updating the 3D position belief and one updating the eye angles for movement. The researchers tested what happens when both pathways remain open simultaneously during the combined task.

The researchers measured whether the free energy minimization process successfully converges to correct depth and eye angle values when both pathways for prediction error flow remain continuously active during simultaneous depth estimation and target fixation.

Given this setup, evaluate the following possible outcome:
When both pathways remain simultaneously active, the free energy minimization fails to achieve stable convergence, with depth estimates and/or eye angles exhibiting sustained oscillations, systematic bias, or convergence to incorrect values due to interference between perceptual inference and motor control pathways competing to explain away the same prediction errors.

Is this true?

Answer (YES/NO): YES